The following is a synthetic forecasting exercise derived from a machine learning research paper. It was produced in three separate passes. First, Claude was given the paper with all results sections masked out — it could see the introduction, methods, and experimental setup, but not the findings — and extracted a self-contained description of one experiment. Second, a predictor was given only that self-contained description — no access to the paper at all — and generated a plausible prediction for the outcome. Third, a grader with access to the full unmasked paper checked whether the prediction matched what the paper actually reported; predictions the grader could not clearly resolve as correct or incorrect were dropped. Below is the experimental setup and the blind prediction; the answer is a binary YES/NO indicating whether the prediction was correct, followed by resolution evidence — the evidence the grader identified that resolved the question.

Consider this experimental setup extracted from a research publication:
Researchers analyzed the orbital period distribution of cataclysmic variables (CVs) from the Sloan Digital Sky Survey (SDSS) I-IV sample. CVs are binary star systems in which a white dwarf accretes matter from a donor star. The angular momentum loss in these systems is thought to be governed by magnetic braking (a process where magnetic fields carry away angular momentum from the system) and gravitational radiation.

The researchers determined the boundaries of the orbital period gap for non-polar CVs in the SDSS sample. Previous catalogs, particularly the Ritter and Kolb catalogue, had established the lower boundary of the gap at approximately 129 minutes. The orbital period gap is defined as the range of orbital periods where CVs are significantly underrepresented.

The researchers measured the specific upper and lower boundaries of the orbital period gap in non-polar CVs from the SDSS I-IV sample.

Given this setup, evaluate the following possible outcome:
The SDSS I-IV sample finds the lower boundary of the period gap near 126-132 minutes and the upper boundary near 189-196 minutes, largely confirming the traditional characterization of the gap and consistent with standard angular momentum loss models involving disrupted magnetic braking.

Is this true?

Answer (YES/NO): NO